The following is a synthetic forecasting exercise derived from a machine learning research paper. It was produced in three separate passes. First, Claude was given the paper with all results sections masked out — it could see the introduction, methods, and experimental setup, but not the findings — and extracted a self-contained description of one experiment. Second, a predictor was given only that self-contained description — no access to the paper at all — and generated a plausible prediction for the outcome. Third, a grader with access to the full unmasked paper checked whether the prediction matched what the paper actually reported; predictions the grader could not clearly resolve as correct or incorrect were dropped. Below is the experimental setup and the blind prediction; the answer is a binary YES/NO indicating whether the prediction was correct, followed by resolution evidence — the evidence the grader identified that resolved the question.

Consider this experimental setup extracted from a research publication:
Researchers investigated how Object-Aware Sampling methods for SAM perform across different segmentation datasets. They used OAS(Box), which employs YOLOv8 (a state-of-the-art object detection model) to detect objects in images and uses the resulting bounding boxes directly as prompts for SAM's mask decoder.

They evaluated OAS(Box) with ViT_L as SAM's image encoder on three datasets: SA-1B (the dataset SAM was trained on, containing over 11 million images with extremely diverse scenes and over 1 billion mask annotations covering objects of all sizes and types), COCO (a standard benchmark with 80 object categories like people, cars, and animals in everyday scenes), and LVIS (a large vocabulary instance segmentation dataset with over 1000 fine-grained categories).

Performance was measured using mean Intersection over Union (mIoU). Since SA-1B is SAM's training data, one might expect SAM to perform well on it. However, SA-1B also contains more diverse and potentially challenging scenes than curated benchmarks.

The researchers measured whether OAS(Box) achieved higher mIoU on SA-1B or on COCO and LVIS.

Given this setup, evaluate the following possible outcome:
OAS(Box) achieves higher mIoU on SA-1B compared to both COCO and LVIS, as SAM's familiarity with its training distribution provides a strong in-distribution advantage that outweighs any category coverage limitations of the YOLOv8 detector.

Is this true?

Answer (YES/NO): YES